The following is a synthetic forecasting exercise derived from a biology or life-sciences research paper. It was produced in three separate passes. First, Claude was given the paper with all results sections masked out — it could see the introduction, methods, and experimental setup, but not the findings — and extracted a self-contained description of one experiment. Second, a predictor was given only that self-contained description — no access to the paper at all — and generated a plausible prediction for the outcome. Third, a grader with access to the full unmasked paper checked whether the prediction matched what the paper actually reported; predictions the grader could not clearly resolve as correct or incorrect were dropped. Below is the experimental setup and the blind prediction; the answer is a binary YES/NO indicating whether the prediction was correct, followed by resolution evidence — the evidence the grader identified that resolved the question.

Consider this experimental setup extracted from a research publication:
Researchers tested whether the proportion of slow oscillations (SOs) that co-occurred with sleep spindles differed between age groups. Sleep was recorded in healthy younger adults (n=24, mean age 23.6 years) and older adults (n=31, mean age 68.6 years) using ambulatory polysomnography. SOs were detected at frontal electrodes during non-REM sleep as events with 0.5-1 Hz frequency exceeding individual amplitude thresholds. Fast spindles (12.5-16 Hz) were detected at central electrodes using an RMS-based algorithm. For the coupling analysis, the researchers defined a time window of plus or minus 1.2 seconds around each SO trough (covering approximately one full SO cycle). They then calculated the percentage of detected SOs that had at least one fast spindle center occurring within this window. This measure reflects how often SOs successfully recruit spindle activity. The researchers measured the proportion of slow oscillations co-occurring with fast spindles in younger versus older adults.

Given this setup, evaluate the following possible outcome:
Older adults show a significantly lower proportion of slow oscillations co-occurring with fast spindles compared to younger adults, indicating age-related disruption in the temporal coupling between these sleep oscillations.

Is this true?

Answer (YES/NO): YES